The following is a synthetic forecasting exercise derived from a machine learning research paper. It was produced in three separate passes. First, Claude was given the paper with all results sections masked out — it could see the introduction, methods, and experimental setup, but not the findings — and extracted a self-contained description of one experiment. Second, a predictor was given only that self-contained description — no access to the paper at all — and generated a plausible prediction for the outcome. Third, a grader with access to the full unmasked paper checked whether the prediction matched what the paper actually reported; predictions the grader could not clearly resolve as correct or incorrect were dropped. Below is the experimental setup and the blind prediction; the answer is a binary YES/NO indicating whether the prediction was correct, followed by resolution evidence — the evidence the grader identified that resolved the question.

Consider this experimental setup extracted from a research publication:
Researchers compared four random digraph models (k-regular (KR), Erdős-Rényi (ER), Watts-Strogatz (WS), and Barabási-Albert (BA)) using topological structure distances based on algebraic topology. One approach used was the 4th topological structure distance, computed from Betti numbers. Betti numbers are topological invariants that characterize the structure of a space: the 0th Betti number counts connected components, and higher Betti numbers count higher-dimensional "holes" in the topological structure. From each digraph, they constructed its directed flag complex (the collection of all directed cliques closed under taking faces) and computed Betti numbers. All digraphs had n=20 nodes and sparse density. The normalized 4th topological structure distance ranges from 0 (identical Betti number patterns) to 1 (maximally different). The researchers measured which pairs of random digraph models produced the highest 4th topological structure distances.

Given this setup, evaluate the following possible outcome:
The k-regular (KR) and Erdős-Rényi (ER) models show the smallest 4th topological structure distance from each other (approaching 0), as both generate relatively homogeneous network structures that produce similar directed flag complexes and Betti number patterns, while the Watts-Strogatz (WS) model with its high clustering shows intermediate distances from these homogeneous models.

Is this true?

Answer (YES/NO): NO